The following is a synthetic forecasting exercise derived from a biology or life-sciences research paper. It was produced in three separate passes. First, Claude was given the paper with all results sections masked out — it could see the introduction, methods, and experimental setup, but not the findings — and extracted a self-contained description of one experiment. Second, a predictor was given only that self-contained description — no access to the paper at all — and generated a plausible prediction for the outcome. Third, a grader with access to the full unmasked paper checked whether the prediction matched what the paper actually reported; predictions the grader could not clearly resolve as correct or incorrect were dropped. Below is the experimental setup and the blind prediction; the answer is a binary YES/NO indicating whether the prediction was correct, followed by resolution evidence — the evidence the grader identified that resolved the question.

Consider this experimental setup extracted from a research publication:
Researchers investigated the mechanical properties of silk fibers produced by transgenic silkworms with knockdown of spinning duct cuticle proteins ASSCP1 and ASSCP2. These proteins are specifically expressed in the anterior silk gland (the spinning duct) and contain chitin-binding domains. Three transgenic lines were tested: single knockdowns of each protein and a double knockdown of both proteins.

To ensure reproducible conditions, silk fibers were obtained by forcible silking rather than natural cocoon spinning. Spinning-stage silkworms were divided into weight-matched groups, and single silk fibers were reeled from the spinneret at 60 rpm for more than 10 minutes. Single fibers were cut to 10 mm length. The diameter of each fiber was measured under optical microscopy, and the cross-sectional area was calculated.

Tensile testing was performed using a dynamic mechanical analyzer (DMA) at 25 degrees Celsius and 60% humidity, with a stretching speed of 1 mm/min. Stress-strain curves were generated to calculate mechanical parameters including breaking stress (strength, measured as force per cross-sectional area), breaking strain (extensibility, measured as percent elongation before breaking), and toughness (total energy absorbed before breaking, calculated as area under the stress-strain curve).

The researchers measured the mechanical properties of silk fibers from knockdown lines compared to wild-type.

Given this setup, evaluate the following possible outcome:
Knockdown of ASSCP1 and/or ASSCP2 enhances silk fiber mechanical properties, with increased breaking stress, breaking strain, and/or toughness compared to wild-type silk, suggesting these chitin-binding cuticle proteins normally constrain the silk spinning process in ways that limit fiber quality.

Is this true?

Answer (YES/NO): NO